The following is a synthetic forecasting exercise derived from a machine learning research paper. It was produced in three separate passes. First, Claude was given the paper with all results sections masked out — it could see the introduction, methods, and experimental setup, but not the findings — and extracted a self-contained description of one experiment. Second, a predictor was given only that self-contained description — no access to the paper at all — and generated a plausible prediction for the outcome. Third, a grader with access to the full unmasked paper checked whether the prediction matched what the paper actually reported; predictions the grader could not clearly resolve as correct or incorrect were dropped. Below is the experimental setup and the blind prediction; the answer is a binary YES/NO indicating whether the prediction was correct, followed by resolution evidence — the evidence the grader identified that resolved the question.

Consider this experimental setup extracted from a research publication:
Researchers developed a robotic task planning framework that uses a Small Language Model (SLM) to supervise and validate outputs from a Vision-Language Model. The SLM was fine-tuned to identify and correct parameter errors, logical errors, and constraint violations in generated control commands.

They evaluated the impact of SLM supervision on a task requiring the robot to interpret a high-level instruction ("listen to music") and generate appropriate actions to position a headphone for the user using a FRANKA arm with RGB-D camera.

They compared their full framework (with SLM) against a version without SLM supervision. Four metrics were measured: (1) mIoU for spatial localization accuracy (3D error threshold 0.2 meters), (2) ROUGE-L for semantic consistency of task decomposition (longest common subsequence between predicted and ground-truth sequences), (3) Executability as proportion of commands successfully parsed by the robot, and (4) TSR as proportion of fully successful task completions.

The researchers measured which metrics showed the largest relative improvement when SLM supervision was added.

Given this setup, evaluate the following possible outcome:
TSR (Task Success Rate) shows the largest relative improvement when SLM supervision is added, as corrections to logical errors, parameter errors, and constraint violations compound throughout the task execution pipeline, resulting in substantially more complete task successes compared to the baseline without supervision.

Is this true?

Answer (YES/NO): NO